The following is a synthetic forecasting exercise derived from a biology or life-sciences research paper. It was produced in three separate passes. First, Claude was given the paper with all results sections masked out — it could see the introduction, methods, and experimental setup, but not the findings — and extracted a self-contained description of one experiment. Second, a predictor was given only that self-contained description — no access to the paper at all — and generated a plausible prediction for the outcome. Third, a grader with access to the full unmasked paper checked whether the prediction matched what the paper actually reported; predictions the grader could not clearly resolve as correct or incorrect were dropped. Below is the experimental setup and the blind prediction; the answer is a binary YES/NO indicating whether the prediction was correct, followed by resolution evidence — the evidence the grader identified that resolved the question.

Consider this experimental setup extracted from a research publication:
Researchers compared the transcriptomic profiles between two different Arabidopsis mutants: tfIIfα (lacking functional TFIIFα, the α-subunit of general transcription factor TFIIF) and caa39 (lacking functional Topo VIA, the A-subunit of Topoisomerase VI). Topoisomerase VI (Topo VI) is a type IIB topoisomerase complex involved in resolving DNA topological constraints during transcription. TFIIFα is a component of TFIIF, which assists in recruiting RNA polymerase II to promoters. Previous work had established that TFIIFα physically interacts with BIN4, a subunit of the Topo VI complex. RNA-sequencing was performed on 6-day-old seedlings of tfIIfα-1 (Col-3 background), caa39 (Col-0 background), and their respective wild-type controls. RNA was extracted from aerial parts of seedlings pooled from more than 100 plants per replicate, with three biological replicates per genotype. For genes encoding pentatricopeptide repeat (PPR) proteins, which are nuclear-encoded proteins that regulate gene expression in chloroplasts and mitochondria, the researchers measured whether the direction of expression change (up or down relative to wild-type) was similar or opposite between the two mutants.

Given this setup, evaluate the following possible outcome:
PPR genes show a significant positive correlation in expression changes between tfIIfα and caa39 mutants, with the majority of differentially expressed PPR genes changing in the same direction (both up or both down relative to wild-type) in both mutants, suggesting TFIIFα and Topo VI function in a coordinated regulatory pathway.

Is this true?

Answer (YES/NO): NO